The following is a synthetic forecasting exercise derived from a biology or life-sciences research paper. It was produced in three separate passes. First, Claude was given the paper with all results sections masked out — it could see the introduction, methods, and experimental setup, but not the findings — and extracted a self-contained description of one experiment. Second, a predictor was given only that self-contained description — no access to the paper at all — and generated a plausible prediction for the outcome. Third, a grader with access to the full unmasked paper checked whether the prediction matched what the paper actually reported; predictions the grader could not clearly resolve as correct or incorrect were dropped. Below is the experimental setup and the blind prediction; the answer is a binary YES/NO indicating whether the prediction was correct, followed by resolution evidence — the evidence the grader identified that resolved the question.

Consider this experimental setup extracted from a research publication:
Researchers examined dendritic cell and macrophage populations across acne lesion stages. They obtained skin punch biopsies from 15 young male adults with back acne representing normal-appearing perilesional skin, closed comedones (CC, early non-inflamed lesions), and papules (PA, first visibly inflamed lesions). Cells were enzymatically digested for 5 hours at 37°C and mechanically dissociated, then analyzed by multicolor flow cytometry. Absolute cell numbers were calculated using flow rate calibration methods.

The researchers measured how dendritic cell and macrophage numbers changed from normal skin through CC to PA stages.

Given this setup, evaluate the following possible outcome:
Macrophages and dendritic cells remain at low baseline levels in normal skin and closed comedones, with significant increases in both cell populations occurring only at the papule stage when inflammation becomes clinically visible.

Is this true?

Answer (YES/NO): NO